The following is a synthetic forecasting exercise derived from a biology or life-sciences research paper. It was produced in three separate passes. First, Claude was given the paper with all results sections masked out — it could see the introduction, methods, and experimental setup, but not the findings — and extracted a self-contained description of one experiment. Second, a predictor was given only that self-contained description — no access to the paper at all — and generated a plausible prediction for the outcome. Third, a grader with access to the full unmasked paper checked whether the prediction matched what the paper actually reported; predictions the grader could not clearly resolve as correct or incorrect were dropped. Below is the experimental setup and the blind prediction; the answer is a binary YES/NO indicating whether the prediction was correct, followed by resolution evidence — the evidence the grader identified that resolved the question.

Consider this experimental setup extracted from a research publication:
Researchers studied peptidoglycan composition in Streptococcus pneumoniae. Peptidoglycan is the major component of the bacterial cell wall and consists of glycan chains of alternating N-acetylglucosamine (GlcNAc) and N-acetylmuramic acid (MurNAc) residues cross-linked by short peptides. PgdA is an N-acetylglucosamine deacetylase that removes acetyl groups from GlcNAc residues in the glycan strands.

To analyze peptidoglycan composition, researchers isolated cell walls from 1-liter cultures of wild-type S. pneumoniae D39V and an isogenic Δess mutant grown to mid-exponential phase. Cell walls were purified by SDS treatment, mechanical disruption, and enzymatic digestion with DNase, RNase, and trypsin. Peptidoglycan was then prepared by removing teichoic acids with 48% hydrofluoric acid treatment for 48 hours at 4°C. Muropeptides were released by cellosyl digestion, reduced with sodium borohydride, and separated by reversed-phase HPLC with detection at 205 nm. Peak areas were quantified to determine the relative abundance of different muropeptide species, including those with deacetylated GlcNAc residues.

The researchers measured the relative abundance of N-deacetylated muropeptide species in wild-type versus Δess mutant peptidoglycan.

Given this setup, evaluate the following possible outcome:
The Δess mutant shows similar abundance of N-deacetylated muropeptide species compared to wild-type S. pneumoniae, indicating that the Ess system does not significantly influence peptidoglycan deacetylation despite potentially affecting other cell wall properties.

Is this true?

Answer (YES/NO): NO